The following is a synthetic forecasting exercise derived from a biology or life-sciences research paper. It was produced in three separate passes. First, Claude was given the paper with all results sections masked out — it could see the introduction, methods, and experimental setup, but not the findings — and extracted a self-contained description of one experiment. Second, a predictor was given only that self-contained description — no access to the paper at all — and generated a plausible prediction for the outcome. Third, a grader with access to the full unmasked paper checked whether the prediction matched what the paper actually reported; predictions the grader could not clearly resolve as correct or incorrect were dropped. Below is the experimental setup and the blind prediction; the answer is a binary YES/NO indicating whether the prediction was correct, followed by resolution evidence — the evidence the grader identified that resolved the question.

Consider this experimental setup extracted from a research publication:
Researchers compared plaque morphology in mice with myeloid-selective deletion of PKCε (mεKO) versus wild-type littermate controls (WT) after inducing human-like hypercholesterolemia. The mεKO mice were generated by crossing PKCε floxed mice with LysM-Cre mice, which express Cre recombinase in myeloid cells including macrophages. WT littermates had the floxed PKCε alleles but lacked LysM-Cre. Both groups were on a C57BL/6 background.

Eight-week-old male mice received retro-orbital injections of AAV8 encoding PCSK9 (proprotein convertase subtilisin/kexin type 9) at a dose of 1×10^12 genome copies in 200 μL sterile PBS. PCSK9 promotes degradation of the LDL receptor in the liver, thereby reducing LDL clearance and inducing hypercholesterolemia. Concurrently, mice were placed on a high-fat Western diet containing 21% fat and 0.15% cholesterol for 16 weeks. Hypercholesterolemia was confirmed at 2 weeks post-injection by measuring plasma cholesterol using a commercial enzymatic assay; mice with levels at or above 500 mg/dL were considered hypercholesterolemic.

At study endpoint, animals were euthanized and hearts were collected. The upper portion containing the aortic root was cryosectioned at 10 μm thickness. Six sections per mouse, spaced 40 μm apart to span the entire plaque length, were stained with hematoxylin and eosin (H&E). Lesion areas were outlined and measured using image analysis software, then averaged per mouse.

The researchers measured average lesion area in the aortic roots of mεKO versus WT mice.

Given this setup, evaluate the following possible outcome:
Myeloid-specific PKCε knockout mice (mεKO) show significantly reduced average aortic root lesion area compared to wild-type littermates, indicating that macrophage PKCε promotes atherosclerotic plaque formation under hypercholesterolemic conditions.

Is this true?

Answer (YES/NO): NO